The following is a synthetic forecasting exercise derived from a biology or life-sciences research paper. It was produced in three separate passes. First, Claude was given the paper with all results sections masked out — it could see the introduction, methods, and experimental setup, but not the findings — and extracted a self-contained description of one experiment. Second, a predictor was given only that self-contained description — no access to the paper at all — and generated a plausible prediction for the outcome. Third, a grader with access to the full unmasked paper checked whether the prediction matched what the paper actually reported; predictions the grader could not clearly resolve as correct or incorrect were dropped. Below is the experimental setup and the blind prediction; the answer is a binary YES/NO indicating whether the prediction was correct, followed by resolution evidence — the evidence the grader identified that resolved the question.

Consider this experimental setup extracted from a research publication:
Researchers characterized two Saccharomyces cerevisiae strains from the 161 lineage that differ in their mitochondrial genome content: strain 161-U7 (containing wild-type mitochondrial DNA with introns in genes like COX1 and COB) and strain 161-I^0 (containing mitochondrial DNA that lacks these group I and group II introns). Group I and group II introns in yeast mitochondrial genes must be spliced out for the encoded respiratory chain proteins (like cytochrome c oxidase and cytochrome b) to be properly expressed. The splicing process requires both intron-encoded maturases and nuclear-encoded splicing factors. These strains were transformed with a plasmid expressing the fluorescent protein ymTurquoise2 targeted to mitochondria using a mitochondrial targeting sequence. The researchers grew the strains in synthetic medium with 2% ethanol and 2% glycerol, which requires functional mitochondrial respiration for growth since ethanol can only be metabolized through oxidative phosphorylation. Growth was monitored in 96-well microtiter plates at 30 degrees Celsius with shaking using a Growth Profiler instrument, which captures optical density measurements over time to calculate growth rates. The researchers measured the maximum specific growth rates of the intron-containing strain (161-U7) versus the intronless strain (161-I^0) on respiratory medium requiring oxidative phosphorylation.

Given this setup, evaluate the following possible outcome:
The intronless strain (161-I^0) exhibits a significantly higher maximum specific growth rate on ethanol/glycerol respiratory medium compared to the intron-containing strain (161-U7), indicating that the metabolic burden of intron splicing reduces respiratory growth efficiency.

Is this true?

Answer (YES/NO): NO